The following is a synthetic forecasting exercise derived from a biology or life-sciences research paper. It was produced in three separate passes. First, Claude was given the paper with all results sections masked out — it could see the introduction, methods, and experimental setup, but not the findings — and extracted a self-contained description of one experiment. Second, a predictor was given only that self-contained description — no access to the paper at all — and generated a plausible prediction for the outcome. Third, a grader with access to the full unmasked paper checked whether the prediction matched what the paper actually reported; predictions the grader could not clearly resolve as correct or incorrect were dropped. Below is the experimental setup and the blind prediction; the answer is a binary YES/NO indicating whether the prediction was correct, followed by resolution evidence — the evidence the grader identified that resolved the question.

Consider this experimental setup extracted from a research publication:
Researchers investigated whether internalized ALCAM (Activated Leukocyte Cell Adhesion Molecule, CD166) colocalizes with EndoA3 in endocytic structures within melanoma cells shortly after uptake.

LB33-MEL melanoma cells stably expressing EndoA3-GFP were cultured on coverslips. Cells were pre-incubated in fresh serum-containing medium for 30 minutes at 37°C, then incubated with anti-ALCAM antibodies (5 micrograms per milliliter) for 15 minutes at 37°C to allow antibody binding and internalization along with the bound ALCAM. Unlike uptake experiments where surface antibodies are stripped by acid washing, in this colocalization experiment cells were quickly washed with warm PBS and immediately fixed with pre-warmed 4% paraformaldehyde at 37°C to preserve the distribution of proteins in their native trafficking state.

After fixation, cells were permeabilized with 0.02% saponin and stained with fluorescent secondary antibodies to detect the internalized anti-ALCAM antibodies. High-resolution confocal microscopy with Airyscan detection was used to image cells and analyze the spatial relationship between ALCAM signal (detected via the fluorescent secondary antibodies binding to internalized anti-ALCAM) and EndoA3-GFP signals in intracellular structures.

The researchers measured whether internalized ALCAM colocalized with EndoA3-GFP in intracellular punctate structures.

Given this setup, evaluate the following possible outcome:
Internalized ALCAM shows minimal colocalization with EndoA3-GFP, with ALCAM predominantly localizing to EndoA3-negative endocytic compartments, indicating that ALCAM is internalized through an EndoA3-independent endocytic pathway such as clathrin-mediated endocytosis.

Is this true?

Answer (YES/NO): NO